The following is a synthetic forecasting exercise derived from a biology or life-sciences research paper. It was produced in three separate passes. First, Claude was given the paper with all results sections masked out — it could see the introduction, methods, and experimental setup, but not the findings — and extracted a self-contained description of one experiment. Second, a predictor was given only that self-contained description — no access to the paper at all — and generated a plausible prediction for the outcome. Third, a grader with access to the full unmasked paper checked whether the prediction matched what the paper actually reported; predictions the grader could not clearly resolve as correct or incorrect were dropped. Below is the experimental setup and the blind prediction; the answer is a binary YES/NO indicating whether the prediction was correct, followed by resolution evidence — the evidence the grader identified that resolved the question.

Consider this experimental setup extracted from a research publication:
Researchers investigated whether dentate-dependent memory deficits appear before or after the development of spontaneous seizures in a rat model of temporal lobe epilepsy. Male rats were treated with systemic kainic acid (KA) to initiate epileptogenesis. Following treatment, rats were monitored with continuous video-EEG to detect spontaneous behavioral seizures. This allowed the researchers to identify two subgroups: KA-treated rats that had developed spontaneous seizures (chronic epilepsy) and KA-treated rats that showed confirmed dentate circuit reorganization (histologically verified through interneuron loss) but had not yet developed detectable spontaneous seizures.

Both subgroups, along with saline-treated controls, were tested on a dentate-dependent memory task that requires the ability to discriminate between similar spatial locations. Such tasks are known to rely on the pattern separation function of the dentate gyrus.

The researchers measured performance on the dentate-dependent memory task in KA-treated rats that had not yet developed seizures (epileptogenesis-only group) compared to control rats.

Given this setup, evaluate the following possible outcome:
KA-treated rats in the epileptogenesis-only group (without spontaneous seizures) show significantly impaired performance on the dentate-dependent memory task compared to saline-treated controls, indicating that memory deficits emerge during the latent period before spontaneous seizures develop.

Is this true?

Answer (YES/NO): YES